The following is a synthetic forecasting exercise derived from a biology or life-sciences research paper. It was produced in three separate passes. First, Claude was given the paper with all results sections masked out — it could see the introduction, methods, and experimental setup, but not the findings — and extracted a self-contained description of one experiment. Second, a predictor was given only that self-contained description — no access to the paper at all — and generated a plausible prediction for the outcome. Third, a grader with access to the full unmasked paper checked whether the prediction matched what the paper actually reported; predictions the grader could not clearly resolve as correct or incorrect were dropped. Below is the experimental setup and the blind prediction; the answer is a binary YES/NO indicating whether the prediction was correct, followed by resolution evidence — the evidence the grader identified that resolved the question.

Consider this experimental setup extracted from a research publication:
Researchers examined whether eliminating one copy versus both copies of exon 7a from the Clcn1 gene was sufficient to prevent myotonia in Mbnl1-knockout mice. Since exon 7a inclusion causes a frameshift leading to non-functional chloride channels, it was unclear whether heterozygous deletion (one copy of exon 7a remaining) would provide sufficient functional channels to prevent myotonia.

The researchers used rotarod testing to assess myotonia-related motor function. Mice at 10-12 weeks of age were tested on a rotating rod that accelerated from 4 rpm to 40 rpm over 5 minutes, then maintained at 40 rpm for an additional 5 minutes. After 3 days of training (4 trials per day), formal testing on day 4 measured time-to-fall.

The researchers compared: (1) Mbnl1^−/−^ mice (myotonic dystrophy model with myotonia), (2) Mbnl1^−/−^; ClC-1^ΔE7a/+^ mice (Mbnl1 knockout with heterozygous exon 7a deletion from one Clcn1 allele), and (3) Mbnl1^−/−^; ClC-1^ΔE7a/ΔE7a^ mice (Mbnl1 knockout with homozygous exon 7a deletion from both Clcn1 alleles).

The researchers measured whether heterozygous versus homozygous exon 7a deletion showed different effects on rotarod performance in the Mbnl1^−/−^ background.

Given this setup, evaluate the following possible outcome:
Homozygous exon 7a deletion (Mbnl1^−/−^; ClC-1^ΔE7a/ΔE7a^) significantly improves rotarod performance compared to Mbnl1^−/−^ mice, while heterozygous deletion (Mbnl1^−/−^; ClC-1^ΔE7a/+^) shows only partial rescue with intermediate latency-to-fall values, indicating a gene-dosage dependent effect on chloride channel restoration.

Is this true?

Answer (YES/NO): NO